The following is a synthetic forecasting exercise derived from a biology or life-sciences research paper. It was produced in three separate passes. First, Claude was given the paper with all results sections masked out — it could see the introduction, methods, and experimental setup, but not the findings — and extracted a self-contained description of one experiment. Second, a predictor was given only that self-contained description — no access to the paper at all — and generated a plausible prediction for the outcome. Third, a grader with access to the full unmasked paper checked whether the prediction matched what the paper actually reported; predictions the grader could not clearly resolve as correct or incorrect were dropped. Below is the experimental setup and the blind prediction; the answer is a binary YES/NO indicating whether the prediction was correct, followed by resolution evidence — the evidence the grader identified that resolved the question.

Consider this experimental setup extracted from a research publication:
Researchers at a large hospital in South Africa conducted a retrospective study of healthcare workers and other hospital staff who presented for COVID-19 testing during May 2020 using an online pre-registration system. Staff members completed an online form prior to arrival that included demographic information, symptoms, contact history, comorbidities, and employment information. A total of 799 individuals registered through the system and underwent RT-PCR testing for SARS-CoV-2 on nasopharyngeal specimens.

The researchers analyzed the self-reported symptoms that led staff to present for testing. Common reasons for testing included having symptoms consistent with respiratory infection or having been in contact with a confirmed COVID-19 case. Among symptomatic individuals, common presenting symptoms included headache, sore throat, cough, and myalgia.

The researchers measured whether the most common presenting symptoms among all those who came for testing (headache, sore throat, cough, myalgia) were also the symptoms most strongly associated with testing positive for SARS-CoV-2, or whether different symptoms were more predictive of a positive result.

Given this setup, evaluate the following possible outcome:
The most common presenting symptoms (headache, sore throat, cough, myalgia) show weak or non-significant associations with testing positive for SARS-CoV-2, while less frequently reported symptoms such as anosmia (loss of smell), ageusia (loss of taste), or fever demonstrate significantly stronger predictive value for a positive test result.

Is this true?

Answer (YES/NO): YES